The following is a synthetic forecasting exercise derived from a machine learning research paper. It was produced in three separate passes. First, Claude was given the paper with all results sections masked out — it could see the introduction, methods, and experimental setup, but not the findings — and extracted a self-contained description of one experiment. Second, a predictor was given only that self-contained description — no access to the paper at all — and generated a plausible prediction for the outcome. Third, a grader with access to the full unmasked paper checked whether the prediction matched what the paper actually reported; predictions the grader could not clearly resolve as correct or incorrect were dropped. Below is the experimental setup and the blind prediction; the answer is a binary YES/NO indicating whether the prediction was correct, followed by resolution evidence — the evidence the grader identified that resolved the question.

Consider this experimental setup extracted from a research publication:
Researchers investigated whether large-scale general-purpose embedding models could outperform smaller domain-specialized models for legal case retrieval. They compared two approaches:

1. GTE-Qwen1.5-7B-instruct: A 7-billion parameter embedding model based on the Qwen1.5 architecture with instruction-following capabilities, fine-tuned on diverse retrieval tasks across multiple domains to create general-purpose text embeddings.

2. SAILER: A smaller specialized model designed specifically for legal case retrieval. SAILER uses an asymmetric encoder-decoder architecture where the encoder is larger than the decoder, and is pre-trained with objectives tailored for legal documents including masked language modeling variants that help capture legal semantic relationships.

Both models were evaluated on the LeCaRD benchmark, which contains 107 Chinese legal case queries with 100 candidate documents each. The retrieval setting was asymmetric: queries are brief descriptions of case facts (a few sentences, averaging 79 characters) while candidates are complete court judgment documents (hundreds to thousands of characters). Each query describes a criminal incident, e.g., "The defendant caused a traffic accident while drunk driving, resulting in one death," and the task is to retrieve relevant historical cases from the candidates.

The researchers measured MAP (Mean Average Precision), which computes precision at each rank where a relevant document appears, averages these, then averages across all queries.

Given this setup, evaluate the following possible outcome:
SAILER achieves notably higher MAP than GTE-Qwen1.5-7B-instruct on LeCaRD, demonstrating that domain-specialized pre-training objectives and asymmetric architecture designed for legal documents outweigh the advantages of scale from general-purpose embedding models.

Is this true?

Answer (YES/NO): YES